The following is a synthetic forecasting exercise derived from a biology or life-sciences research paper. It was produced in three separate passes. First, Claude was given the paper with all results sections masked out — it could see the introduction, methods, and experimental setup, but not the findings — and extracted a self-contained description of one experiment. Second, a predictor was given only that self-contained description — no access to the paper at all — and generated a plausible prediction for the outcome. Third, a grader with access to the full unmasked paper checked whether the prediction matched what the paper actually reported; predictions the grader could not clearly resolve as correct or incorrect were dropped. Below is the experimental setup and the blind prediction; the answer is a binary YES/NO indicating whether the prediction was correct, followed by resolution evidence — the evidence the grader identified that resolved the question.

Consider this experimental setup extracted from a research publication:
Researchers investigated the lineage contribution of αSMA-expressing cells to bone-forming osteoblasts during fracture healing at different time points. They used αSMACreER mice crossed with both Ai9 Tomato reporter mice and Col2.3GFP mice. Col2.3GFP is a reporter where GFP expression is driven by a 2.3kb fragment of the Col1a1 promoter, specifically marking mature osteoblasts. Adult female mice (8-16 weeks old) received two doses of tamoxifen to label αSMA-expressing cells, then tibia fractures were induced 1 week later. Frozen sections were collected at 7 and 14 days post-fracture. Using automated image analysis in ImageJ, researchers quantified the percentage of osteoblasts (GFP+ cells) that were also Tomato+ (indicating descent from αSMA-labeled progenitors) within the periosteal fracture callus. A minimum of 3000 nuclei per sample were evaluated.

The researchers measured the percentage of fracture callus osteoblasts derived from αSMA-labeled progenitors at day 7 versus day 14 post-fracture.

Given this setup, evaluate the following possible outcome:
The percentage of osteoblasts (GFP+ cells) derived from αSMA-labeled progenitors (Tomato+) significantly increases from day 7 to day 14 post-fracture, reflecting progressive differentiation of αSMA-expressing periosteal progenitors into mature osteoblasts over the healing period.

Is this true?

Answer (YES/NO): NO